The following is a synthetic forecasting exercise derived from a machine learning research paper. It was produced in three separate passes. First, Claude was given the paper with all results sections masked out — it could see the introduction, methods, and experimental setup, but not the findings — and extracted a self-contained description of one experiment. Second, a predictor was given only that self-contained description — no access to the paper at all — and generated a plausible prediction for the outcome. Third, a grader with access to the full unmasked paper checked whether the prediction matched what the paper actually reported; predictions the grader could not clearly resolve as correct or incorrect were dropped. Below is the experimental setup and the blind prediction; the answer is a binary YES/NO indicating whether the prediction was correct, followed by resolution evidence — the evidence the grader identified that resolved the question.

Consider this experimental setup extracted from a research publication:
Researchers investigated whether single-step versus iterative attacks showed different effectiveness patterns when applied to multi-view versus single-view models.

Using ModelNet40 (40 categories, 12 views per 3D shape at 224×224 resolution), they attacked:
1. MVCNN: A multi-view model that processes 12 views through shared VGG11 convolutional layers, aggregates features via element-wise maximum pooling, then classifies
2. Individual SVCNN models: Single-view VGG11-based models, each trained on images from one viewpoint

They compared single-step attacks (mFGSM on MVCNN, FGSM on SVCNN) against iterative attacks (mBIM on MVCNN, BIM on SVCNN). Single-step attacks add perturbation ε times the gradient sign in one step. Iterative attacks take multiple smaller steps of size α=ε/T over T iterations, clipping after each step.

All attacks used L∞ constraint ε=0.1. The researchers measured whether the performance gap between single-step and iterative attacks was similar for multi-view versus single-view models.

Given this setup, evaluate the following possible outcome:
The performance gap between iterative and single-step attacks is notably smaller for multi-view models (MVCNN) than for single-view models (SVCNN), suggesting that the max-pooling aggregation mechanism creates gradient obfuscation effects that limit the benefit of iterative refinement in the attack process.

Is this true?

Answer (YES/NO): NO